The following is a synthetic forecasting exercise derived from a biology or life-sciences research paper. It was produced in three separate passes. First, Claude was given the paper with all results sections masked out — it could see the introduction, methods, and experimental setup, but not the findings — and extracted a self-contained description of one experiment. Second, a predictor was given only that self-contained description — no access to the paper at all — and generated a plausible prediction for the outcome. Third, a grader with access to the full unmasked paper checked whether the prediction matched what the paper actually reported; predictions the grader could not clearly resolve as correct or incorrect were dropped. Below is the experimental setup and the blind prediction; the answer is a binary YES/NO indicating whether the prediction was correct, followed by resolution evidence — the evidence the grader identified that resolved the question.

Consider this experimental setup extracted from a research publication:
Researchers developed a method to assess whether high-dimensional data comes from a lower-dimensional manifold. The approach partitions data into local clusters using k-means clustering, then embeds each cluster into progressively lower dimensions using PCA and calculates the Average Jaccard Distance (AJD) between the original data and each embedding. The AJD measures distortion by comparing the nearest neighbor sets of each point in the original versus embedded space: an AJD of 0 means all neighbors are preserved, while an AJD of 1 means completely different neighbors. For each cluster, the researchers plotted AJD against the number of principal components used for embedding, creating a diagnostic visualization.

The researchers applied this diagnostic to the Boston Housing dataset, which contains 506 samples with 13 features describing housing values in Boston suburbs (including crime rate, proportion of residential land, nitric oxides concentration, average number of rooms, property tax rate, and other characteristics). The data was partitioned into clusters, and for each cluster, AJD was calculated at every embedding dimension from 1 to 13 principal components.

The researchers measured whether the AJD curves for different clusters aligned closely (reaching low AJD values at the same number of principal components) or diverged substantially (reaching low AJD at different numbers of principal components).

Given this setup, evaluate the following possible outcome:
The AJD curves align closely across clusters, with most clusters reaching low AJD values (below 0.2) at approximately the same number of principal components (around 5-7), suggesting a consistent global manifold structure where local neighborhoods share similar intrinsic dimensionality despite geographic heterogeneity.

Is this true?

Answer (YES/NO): NO